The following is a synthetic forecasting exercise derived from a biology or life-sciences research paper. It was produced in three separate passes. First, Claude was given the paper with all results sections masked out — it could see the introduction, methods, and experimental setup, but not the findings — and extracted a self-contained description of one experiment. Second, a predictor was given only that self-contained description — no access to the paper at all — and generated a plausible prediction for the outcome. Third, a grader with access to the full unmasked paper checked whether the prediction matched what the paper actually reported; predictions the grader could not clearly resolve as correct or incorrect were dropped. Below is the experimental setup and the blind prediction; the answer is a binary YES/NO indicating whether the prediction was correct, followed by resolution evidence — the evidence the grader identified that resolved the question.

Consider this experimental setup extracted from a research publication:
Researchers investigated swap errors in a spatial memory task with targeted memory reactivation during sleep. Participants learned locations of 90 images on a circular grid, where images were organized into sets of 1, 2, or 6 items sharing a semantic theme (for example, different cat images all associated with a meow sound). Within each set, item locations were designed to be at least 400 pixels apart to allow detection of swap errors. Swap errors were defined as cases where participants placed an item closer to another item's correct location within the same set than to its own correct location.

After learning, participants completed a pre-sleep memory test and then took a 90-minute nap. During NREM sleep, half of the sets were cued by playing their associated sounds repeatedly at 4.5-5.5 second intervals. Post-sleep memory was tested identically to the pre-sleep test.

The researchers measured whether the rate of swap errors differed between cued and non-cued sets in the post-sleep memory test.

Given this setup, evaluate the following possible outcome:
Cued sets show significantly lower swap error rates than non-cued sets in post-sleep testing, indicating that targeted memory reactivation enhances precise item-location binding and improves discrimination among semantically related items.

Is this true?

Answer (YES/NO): NO